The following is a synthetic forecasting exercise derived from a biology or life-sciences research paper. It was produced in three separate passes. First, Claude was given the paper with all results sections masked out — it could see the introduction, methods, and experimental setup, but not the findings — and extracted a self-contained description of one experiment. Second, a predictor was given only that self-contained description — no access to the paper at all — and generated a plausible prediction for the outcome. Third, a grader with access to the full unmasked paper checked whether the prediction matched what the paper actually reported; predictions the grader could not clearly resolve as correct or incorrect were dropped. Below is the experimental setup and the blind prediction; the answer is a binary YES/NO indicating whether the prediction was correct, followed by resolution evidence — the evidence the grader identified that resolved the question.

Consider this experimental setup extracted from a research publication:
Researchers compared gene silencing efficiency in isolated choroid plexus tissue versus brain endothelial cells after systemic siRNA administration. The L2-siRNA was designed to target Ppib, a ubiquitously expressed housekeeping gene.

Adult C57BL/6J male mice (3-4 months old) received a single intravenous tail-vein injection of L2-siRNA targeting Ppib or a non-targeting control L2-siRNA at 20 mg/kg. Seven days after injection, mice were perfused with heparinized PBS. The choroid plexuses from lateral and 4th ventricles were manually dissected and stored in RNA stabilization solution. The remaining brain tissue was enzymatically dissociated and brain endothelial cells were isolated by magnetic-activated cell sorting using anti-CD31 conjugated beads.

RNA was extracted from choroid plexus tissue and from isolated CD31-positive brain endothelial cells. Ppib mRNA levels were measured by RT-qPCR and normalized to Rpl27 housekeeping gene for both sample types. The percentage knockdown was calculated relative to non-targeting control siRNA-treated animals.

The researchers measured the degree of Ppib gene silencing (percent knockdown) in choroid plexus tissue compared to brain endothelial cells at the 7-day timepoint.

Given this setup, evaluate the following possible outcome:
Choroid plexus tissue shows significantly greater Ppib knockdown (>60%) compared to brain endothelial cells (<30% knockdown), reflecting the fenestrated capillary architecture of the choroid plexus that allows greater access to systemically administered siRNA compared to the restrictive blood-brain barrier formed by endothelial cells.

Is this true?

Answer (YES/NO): NO